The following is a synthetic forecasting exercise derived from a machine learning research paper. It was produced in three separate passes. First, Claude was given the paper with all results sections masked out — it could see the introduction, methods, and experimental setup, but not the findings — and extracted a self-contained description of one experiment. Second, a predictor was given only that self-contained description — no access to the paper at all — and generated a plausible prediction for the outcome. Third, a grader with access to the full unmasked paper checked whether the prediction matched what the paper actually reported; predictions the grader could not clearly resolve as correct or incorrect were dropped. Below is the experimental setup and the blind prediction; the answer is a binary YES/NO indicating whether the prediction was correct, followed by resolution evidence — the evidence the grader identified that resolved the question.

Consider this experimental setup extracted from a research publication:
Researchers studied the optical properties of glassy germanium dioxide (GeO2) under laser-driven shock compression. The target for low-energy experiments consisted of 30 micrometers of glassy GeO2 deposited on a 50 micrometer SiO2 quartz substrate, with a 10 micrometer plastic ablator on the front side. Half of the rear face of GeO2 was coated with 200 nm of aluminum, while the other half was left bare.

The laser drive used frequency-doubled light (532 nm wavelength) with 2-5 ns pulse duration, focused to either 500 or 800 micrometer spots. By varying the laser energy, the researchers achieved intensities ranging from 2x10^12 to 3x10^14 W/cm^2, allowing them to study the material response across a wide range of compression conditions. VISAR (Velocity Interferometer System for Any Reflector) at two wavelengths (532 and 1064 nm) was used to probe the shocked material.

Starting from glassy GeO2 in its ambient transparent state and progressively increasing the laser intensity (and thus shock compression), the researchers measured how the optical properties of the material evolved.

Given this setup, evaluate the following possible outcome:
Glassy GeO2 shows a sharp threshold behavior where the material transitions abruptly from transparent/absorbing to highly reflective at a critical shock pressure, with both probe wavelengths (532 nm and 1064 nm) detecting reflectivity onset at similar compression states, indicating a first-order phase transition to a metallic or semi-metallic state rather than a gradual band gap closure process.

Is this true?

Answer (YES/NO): NO